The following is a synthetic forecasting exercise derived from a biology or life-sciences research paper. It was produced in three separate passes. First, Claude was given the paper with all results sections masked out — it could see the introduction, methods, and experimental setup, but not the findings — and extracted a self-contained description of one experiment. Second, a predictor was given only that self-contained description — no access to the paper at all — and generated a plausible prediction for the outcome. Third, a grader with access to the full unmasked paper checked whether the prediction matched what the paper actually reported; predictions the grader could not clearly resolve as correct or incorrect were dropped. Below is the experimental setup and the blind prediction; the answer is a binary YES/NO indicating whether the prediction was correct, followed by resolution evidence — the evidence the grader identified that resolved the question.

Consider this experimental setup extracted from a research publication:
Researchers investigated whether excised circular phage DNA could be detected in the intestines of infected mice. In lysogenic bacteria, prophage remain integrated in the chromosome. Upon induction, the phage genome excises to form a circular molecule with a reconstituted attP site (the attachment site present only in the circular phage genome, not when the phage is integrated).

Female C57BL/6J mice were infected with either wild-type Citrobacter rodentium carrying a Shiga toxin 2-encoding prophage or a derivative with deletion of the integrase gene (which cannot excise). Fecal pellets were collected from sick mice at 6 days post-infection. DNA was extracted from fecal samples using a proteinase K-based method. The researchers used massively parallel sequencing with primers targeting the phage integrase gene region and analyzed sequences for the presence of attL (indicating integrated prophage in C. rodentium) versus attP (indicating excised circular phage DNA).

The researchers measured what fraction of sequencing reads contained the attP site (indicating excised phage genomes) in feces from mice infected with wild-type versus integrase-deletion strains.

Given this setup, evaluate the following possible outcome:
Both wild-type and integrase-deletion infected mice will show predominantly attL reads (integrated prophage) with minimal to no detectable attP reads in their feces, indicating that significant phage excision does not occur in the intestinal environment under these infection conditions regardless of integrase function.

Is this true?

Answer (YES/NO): NO